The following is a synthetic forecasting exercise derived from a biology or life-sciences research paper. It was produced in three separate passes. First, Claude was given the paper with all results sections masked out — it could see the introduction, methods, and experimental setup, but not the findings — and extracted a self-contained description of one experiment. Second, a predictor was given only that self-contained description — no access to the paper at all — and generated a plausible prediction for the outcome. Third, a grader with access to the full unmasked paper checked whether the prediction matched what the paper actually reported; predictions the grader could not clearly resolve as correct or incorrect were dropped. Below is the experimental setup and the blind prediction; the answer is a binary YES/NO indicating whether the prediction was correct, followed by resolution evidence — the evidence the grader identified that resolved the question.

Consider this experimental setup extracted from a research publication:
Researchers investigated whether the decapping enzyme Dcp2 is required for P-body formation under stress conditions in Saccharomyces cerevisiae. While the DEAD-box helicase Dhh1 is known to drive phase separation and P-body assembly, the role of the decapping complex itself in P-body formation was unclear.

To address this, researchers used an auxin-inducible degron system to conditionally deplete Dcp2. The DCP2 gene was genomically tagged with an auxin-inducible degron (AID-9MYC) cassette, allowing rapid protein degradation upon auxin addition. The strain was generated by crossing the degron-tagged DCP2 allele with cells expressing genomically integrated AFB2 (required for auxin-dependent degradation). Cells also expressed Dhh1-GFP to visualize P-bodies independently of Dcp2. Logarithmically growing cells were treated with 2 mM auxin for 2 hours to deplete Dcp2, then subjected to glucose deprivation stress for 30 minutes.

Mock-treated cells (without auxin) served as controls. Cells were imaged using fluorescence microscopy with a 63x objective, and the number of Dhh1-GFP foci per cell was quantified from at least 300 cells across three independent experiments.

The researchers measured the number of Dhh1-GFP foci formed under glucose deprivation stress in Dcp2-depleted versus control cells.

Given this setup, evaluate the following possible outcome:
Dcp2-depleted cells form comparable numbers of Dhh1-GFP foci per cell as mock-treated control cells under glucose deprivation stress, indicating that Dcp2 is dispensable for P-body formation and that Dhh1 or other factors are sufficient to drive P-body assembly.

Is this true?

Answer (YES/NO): NO